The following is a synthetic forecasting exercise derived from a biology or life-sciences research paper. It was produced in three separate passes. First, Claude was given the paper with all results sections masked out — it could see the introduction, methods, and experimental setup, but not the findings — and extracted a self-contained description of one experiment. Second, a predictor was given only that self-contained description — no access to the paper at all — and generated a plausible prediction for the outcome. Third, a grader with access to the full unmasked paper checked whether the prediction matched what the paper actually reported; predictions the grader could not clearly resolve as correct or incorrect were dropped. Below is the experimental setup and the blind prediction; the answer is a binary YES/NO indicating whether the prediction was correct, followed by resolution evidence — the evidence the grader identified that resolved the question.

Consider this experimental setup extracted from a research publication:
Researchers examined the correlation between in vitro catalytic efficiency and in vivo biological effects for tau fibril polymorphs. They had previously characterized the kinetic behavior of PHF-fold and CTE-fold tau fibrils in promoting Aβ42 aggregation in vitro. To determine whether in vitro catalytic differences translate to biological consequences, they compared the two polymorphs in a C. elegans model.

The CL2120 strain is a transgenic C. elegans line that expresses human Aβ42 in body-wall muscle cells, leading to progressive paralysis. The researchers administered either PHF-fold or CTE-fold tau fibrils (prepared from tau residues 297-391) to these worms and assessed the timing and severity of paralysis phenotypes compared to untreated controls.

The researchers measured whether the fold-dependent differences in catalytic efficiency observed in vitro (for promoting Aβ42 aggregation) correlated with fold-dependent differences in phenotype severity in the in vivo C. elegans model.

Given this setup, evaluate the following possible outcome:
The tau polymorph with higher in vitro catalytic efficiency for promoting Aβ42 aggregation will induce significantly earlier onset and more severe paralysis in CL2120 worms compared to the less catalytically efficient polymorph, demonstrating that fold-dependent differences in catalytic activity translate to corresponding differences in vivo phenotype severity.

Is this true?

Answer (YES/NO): NO